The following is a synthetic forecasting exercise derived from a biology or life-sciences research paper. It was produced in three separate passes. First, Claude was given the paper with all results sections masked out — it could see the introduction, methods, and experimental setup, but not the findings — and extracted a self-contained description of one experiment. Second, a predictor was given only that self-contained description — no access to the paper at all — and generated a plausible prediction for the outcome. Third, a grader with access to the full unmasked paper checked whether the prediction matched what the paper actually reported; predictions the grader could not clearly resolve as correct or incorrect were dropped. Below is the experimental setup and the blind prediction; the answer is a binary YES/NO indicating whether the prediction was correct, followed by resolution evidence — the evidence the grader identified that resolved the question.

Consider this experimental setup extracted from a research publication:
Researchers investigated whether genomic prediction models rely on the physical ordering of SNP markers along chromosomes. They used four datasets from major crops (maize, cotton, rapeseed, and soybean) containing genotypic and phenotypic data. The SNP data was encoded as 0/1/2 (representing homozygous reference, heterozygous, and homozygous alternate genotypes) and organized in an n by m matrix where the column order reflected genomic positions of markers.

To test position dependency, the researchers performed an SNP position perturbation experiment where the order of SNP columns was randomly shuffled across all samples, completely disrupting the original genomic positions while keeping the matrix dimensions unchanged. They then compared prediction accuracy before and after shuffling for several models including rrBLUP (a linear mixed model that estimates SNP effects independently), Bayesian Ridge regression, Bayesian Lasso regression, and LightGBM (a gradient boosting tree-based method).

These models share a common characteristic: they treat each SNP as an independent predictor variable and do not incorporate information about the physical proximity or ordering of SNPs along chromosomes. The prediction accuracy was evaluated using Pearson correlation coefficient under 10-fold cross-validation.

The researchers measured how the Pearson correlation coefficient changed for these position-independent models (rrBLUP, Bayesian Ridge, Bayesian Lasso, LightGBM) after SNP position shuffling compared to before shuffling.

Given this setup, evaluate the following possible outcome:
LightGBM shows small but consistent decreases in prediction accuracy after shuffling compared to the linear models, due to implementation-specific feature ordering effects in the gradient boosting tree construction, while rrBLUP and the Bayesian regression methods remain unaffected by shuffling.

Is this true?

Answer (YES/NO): NO